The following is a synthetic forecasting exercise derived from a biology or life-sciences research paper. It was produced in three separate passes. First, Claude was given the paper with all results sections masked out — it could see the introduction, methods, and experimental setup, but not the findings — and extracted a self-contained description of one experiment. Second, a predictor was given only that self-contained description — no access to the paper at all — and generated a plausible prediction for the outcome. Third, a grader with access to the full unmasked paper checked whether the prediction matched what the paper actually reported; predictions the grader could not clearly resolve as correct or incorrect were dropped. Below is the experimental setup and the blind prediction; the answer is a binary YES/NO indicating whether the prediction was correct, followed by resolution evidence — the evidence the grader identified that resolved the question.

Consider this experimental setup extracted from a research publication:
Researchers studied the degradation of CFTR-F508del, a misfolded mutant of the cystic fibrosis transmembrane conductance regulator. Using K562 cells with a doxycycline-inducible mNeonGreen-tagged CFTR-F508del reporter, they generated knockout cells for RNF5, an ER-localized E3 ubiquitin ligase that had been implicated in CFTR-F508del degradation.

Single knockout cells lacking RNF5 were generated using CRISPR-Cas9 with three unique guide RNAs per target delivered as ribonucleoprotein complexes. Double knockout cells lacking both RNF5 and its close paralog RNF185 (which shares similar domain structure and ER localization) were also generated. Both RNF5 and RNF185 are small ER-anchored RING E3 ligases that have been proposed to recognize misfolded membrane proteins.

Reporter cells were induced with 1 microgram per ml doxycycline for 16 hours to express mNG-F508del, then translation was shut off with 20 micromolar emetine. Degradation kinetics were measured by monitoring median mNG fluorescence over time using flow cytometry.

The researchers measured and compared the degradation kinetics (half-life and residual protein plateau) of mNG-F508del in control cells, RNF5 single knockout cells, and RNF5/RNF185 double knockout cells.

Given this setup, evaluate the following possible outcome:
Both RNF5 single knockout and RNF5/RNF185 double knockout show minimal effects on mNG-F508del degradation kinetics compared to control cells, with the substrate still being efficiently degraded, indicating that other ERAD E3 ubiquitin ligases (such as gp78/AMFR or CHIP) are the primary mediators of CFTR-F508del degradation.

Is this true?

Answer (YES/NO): NO